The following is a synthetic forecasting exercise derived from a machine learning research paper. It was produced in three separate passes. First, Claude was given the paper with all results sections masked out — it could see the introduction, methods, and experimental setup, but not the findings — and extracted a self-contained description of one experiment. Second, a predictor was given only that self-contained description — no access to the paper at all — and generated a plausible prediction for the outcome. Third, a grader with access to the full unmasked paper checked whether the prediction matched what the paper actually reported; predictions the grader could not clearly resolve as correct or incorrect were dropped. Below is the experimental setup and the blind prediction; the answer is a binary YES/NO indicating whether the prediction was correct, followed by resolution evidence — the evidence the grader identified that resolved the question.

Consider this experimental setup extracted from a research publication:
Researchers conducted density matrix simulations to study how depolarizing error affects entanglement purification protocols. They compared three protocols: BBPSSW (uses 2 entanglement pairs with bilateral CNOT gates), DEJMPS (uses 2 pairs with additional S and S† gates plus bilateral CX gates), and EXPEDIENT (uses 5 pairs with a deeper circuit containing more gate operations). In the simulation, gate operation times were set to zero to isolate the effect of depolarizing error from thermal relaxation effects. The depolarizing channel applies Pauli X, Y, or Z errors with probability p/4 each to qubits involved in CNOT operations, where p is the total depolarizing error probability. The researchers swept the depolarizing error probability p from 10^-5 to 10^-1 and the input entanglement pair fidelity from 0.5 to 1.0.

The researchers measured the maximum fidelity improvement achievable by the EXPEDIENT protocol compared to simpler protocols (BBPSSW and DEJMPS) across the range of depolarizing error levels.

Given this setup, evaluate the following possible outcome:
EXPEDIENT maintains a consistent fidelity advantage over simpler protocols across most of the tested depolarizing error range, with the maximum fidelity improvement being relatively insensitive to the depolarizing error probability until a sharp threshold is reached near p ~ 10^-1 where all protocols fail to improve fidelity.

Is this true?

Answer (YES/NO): NO